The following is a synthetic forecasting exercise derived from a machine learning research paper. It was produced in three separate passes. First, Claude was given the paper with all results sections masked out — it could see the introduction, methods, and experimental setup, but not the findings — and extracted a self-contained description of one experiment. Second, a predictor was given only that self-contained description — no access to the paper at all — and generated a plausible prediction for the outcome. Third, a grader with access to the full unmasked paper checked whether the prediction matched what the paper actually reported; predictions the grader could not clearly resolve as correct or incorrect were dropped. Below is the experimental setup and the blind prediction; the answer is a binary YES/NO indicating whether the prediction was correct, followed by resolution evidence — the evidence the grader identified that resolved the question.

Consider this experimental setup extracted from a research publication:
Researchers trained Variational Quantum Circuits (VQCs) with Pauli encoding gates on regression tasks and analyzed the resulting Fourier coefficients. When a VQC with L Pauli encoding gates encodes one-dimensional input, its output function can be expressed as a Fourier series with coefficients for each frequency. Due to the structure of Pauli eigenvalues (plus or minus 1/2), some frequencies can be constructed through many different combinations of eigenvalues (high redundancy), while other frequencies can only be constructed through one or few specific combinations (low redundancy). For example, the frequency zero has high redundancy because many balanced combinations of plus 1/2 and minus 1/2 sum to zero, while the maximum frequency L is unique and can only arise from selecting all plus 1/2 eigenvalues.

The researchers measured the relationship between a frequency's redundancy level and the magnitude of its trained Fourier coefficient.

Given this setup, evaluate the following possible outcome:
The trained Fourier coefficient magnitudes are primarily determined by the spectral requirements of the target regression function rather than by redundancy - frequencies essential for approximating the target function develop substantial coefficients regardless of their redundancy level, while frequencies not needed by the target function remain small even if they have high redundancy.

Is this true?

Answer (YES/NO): NO